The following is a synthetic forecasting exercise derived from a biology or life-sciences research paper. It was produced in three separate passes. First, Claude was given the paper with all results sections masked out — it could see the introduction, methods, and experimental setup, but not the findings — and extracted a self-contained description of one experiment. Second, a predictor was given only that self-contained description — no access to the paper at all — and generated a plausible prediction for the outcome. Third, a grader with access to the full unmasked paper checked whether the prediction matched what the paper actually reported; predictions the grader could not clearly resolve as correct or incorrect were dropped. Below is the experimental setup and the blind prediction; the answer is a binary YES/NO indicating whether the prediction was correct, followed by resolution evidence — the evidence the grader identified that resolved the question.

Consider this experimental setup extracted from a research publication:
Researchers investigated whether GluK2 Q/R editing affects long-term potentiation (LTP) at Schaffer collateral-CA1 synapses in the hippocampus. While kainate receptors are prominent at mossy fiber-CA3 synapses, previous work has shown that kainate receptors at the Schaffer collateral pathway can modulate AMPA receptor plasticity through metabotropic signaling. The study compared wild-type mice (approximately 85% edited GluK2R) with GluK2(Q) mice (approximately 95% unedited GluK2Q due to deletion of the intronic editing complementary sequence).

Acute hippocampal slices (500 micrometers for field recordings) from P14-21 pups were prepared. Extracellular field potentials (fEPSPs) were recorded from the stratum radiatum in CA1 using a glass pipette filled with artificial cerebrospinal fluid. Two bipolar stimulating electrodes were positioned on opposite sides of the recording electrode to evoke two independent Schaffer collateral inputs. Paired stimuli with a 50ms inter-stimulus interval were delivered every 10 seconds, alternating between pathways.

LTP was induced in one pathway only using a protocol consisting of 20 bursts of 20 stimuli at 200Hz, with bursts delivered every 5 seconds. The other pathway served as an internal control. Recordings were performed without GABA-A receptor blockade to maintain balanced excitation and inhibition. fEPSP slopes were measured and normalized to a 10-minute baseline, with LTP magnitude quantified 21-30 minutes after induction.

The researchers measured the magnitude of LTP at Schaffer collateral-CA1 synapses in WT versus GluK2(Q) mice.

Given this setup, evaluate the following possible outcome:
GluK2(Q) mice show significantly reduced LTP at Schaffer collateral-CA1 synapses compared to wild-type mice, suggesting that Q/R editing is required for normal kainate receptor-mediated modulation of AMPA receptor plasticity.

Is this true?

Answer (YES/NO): YES